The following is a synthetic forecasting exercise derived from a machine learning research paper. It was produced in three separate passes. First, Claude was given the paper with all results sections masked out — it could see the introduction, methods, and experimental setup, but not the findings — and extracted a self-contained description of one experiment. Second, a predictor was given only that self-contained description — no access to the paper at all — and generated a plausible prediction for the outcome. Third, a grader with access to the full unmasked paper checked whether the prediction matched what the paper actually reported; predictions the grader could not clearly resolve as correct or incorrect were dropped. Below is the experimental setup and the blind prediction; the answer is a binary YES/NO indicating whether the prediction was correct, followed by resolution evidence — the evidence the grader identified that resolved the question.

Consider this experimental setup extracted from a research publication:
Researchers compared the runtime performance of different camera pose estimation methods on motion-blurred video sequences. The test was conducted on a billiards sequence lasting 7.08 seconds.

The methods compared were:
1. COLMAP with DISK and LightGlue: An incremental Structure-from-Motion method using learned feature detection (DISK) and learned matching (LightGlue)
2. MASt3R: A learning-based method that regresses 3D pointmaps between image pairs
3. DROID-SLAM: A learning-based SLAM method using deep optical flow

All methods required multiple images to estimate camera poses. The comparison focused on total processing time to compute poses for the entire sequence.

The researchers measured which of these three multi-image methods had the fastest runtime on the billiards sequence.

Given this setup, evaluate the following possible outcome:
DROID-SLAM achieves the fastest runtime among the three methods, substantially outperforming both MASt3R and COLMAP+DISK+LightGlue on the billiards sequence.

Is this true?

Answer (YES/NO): YES